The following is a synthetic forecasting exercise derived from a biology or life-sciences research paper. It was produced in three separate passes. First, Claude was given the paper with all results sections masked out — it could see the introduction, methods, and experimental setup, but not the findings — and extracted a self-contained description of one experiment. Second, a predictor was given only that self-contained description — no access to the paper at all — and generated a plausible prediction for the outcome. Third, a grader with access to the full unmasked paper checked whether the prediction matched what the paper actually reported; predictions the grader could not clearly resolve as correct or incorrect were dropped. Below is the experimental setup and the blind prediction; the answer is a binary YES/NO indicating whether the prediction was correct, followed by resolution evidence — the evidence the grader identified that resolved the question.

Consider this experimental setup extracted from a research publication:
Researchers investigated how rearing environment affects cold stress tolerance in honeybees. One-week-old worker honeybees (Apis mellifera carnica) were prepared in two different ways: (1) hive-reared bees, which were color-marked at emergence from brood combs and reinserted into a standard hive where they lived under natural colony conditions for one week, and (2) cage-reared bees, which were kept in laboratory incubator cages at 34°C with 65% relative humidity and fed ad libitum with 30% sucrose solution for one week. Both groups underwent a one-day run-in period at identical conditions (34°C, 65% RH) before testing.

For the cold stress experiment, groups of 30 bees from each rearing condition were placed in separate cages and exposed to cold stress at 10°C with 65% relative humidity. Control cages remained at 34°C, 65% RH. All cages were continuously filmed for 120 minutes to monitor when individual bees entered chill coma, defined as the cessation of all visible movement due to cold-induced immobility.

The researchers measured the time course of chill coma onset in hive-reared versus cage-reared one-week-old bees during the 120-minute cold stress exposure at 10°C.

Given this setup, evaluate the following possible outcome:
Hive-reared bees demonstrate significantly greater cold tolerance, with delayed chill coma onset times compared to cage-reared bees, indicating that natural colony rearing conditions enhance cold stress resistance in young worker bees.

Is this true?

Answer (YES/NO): YES